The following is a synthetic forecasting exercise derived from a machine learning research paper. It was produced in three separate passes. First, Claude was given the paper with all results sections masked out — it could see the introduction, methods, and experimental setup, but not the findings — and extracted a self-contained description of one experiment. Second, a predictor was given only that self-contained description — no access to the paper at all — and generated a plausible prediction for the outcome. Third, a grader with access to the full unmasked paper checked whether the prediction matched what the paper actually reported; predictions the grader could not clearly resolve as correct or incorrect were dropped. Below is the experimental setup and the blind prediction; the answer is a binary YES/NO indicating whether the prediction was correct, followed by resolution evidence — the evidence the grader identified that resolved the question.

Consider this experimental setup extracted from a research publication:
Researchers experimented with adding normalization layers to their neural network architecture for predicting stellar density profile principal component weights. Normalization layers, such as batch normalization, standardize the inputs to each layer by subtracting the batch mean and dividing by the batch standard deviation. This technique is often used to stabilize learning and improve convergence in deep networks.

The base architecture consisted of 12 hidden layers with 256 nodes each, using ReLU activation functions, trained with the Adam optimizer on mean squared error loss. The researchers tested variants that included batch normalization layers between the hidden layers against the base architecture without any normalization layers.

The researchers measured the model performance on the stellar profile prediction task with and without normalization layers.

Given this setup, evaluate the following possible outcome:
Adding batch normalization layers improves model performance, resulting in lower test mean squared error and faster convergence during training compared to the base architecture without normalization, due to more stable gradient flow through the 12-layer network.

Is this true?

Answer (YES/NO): NO